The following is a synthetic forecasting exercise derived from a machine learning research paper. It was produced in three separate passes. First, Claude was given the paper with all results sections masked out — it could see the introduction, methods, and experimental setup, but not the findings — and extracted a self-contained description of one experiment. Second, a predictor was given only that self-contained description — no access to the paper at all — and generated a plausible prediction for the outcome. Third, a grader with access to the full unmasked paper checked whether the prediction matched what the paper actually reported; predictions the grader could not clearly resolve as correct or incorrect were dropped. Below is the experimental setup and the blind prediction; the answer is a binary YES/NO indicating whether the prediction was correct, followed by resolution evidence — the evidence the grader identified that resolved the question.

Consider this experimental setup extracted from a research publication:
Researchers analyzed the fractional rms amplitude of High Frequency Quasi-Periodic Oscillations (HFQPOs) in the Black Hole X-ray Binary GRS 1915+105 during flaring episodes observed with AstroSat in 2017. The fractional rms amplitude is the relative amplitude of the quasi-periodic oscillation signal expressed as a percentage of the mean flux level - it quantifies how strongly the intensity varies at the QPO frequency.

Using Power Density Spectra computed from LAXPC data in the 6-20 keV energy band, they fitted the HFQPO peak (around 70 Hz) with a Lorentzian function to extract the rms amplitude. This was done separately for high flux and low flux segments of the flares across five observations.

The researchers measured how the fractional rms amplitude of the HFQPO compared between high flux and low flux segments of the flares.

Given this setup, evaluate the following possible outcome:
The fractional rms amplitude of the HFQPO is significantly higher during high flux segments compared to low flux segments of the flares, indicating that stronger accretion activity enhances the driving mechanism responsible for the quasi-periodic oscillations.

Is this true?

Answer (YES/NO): NO